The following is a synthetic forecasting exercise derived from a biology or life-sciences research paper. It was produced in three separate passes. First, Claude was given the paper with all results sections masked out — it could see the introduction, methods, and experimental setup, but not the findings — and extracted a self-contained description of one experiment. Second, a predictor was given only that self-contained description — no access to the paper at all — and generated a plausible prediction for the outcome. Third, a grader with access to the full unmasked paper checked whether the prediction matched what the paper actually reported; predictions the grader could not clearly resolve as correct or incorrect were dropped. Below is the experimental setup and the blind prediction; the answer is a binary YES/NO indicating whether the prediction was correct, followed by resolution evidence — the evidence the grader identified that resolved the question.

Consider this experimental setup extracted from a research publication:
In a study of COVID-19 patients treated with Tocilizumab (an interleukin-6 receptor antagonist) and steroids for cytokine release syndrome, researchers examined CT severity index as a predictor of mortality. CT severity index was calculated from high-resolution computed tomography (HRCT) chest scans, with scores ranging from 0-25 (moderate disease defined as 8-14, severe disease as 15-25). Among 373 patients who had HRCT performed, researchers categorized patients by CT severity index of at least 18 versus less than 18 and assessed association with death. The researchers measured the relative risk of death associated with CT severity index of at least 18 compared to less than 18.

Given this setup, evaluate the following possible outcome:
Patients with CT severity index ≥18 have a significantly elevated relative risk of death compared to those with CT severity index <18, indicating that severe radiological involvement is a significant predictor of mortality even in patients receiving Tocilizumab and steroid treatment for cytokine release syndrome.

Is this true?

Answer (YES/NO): YES